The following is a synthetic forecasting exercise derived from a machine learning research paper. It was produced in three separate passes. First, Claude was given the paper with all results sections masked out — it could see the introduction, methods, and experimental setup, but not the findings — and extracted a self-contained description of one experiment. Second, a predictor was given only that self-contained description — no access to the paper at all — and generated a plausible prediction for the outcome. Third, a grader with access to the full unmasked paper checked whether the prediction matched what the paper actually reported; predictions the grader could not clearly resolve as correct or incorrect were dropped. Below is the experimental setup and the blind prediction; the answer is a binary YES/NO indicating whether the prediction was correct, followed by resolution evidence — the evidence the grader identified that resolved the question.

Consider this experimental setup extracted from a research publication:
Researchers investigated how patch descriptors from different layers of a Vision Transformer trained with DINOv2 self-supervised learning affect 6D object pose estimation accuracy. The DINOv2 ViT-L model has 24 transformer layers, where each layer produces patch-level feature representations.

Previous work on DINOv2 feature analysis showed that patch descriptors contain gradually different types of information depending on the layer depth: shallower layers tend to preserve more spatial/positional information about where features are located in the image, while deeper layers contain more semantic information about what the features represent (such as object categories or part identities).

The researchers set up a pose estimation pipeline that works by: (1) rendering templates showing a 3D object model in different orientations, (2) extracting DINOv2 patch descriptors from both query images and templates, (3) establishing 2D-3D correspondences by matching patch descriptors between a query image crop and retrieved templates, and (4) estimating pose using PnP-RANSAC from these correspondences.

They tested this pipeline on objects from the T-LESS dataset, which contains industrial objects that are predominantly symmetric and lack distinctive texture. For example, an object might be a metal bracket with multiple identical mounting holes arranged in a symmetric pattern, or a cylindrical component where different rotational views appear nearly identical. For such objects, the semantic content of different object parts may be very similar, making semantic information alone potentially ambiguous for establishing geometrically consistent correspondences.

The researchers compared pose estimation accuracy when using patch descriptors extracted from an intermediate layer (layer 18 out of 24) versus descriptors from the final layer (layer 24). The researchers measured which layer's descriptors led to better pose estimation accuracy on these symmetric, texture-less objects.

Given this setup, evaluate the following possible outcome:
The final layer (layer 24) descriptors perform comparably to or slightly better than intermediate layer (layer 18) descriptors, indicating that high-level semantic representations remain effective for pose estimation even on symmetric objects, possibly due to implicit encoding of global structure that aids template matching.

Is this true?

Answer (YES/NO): NO